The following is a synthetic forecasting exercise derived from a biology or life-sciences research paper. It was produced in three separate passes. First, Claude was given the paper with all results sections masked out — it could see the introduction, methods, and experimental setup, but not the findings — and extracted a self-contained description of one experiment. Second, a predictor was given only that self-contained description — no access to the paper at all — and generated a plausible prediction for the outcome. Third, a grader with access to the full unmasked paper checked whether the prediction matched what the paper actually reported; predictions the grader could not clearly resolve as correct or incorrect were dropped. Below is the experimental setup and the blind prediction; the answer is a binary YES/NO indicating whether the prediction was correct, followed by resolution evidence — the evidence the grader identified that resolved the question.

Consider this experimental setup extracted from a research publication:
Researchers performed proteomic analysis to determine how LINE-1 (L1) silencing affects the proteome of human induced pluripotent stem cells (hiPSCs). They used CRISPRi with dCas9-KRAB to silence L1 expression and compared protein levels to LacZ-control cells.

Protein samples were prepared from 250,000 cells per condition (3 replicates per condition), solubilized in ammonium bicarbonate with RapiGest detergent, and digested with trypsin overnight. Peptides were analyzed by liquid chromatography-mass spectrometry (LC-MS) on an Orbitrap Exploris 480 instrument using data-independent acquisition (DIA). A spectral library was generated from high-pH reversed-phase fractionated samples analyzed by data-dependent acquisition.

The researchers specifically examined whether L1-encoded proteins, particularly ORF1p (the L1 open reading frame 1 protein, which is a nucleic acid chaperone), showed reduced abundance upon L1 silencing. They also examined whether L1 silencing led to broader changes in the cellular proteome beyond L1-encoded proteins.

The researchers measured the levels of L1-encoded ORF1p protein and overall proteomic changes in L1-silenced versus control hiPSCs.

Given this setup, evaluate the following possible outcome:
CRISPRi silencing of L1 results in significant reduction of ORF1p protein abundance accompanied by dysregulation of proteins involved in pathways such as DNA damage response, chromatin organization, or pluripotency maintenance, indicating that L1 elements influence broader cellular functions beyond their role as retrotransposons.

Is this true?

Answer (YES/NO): NO